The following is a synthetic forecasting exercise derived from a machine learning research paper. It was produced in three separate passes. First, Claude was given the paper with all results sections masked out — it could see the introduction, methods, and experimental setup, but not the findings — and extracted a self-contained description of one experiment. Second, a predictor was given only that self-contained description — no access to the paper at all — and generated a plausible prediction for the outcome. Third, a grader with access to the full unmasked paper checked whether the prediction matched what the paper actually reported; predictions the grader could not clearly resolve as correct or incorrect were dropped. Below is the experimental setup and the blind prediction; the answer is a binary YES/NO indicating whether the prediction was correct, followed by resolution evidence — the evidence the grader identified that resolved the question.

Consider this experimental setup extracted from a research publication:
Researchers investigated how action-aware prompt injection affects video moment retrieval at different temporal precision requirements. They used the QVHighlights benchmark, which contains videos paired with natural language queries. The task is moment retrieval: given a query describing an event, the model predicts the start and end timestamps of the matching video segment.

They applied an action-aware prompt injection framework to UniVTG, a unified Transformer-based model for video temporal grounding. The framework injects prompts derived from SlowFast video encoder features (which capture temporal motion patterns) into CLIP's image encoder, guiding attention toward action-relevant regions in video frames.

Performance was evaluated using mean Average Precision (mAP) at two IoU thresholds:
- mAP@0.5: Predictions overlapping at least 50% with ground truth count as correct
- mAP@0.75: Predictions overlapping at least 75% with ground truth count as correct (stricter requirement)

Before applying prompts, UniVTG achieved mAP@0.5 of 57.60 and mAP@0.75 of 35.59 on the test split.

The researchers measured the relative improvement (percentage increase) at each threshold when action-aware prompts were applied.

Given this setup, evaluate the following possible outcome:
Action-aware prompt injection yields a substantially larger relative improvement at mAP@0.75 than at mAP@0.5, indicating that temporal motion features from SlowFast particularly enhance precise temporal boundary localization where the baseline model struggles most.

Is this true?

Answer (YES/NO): YES